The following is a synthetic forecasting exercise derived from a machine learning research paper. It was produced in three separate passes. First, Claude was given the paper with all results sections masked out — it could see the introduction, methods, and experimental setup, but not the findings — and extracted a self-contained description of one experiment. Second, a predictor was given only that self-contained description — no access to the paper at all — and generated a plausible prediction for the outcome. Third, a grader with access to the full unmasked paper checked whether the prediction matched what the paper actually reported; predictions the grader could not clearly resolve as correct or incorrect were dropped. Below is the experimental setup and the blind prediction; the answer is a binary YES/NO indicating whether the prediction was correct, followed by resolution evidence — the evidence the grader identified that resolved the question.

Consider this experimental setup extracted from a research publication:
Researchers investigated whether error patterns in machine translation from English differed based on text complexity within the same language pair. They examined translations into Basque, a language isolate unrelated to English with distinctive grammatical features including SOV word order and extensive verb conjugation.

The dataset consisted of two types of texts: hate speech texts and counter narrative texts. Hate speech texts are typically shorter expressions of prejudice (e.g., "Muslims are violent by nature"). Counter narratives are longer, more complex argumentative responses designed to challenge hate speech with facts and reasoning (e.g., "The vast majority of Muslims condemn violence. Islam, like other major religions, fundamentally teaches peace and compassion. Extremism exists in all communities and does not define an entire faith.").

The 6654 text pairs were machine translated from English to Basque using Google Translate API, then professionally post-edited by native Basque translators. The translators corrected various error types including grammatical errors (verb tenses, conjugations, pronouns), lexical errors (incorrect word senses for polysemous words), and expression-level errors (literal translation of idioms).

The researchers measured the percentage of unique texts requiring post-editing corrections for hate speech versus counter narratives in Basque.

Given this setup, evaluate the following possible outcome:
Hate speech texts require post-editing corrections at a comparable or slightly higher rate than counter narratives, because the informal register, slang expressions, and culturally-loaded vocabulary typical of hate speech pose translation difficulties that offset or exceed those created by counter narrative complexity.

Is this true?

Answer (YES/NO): NO